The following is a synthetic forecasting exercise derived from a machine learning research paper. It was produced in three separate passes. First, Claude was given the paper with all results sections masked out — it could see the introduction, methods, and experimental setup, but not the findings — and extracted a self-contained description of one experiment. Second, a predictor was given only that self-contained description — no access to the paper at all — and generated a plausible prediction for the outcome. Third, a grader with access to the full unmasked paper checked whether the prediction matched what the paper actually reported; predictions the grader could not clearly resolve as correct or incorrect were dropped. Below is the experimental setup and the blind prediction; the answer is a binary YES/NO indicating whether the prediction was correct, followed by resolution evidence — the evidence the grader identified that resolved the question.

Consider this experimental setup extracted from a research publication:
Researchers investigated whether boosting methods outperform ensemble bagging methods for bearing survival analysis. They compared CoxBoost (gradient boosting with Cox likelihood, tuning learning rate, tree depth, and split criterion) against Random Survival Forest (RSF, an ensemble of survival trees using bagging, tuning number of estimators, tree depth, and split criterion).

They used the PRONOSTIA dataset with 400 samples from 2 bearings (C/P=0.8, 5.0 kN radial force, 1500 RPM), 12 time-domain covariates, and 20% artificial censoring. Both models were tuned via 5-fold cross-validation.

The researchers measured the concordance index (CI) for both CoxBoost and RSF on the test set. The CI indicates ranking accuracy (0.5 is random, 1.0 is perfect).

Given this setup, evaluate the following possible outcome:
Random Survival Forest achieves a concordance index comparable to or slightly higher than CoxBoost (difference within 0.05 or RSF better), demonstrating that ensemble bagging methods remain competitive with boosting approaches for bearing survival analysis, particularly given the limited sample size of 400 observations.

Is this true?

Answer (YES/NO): YES